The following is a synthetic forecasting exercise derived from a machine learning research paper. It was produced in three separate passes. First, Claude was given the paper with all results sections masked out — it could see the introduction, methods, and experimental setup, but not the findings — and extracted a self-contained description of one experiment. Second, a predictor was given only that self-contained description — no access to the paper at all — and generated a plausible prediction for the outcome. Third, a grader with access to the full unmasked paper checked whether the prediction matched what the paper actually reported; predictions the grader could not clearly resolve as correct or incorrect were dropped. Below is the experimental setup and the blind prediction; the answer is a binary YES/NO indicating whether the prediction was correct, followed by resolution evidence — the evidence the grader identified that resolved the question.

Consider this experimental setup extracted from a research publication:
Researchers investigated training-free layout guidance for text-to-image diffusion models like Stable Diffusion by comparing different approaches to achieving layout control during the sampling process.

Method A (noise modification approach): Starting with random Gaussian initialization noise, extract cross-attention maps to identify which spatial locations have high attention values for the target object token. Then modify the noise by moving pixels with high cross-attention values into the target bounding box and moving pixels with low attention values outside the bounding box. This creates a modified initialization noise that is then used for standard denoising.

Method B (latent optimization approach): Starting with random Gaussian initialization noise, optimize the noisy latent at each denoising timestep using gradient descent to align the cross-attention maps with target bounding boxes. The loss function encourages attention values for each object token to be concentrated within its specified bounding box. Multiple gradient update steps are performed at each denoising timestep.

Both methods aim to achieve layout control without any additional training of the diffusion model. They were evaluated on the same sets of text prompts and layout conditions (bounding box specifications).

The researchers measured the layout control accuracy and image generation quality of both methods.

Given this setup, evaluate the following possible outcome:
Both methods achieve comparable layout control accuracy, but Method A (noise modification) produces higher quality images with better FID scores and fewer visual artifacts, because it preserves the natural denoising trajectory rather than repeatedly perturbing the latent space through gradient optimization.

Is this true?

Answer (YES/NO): NO